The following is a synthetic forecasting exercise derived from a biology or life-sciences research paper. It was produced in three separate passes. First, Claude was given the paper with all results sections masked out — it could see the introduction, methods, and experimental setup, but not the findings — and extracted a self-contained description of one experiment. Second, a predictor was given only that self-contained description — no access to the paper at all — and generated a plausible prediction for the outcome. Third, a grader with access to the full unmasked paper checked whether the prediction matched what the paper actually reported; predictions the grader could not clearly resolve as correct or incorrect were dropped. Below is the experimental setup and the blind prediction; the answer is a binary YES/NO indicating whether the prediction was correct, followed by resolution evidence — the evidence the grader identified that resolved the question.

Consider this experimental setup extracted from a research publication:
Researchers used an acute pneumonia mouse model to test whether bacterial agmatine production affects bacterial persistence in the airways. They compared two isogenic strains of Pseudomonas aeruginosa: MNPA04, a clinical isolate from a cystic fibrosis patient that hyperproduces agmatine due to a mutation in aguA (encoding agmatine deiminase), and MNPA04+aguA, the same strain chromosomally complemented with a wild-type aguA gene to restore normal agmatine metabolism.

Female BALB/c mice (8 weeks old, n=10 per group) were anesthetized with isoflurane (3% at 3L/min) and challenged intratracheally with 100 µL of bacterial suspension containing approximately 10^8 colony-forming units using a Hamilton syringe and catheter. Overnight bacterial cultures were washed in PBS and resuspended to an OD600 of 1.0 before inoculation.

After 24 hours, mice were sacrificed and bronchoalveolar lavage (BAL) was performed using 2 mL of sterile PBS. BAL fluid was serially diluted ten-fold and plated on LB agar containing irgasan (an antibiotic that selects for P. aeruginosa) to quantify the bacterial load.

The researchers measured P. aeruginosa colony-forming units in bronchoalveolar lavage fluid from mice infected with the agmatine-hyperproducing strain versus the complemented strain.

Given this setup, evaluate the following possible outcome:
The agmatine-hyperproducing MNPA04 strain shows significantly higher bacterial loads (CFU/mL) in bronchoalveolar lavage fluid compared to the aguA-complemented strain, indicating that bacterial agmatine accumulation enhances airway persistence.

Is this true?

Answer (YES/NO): NO